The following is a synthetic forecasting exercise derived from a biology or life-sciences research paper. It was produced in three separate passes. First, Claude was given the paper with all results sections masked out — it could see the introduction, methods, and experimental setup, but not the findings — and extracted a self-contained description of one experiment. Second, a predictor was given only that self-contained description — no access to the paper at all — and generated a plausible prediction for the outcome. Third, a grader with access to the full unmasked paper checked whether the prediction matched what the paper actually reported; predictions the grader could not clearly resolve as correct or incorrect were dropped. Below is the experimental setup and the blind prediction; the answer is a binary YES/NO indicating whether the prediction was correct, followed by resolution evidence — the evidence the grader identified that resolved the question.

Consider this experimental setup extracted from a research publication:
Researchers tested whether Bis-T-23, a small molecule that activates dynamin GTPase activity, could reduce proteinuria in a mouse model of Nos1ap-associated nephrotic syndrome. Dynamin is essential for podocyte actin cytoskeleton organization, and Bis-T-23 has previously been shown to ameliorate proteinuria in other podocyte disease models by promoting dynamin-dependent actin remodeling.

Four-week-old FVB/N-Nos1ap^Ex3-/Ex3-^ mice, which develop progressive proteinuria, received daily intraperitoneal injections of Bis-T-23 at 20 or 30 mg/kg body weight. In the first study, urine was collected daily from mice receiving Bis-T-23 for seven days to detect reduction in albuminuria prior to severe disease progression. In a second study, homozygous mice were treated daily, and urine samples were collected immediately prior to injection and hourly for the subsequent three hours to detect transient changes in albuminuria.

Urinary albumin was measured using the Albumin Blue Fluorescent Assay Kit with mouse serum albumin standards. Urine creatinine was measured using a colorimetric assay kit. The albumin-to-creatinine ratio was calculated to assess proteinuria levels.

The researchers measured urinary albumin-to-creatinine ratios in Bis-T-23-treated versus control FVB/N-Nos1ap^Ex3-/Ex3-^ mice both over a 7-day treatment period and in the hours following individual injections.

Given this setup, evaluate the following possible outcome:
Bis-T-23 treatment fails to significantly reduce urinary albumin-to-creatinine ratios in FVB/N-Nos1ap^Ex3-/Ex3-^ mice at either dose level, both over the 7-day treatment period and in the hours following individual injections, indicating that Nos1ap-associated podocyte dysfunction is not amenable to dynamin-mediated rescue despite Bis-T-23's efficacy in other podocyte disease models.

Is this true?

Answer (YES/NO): YES